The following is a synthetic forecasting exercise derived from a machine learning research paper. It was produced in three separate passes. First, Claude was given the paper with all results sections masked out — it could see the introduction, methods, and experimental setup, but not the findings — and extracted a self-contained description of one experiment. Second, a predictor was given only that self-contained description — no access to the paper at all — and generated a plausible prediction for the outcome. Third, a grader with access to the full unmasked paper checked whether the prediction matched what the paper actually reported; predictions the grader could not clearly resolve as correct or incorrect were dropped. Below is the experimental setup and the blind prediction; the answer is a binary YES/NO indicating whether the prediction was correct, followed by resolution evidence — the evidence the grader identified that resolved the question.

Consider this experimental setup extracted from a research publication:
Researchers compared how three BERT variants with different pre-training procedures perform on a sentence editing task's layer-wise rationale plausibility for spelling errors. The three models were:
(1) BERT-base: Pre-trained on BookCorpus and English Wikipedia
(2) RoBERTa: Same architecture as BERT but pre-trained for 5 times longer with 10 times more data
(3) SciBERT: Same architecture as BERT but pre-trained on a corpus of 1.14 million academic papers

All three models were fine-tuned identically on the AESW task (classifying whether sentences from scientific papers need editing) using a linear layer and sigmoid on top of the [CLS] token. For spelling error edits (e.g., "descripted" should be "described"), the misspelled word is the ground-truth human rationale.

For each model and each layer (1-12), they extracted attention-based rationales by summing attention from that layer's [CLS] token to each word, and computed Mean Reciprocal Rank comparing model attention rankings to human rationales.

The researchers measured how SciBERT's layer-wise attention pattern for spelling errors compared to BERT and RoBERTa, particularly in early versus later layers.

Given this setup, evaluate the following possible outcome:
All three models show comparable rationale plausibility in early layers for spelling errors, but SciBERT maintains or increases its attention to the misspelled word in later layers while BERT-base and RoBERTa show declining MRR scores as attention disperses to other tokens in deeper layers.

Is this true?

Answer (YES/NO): NO